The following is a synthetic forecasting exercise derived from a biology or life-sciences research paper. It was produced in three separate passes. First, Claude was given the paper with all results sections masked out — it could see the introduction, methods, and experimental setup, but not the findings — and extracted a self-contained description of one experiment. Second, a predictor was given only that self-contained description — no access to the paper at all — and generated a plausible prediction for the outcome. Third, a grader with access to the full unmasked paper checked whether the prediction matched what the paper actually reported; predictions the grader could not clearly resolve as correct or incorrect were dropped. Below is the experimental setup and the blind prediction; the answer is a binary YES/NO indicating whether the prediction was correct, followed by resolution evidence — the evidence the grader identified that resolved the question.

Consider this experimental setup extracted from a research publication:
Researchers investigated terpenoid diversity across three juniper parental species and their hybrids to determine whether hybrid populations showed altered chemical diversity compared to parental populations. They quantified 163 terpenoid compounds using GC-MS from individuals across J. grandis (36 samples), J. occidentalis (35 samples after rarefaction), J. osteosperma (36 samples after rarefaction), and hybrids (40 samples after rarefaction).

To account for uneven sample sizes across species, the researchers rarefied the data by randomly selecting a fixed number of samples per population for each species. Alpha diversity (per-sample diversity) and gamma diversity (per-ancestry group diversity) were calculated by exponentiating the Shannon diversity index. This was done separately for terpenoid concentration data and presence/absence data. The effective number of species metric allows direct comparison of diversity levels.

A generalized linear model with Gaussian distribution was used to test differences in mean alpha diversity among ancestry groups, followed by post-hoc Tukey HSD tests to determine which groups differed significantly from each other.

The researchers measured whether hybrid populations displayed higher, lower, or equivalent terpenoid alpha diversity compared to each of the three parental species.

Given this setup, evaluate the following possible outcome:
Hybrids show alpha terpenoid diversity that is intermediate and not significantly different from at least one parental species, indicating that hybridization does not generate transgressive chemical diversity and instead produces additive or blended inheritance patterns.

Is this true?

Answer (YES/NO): NO